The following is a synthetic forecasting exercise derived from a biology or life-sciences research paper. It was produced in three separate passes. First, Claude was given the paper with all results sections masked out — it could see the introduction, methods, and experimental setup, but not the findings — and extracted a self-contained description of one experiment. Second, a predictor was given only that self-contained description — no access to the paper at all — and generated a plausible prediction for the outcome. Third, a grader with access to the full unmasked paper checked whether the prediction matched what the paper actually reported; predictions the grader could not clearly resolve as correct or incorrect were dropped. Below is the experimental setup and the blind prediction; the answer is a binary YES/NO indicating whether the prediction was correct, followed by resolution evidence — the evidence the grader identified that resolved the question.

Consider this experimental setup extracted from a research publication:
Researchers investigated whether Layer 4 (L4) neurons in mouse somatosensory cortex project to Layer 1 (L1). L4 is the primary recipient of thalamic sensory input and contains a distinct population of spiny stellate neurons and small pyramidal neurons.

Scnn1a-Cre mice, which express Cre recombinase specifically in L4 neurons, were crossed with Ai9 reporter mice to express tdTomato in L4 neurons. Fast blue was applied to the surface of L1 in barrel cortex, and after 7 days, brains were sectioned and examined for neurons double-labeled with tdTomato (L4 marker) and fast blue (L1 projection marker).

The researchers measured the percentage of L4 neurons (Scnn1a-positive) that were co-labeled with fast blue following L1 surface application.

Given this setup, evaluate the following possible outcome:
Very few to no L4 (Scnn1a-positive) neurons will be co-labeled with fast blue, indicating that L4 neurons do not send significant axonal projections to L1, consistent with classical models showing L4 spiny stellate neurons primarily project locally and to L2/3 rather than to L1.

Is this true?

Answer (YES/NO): YES